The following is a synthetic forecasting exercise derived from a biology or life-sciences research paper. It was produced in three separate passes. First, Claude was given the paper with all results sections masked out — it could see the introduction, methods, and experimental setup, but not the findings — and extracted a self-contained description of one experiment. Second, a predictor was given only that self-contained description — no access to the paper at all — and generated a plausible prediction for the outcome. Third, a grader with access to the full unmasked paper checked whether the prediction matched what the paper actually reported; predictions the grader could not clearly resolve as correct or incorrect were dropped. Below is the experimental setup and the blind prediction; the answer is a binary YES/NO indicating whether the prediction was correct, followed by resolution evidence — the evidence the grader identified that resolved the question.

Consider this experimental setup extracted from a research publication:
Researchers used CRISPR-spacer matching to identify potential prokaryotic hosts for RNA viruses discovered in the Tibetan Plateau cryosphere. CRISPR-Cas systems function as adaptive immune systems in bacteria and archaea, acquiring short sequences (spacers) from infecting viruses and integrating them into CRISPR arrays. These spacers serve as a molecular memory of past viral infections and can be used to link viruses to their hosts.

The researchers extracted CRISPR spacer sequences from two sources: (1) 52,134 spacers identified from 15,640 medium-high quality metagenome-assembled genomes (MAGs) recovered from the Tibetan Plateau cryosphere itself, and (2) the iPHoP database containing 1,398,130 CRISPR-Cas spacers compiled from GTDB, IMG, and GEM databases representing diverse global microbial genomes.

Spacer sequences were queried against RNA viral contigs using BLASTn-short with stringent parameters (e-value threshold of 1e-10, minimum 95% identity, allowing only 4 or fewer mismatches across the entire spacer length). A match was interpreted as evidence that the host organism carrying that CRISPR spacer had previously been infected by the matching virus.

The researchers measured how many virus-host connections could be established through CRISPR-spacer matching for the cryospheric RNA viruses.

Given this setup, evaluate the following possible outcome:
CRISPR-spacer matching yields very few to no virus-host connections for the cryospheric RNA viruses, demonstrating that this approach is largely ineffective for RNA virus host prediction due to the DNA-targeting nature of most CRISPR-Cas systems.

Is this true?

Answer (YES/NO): NO